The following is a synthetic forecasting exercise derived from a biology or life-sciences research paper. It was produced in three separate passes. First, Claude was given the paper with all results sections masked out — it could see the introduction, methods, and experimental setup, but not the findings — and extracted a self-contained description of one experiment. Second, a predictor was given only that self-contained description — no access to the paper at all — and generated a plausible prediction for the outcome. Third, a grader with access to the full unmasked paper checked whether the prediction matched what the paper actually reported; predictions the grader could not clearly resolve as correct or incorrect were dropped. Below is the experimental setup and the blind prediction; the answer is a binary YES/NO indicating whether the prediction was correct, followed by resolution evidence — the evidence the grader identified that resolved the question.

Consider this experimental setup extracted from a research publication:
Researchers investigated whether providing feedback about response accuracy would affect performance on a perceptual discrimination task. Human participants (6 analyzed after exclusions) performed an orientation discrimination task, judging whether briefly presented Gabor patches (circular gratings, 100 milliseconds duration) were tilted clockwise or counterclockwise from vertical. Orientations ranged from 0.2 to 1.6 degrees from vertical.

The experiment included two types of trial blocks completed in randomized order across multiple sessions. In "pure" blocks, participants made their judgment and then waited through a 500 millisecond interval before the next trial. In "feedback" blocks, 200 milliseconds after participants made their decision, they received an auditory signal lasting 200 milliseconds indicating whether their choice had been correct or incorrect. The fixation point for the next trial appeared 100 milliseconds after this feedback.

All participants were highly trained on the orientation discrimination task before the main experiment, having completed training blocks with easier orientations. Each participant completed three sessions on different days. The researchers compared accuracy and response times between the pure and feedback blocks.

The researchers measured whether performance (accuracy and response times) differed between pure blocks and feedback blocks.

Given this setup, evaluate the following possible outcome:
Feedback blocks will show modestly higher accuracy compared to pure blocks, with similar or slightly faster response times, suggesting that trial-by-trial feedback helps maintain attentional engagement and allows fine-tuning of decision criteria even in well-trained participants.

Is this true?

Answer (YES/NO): NO